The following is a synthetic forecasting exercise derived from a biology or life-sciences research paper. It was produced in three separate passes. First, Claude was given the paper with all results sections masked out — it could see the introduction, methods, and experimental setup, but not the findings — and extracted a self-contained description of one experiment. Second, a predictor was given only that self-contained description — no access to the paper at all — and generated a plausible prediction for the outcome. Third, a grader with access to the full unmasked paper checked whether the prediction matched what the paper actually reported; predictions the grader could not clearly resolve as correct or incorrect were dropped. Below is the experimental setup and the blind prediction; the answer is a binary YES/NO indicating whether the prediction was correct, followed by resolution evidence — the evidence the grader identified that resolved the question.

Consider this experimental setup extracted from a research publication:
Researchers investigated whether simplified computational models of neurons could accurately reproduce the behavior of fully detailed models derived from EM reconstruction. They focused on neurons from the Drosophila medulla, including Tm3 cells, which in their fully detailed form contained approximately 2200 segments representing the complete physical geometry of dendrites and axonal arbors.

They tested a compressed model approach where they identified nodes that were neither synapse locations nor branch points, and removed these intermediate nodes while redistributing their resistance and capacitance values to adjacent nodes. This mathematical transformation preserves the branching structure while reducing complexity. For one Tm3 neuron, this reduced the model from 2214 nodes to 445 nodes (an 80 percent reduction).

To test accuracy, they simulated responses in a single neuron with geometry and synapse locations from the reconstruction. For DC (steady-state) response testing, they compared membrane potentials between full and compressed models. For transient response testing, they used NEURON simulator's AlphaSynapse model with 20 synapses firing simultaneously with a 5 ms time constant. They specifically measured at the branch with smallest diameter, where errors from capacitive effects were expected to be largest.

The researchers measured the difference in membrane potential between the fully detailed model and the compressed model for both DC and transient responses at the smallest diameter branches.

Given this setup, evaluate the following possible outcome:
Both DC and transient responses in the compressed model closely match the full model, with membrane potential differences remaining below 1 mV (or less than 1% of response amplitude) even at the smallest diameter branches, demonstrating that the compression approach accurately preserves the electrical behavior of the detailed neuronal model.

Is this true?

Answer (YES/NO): YES